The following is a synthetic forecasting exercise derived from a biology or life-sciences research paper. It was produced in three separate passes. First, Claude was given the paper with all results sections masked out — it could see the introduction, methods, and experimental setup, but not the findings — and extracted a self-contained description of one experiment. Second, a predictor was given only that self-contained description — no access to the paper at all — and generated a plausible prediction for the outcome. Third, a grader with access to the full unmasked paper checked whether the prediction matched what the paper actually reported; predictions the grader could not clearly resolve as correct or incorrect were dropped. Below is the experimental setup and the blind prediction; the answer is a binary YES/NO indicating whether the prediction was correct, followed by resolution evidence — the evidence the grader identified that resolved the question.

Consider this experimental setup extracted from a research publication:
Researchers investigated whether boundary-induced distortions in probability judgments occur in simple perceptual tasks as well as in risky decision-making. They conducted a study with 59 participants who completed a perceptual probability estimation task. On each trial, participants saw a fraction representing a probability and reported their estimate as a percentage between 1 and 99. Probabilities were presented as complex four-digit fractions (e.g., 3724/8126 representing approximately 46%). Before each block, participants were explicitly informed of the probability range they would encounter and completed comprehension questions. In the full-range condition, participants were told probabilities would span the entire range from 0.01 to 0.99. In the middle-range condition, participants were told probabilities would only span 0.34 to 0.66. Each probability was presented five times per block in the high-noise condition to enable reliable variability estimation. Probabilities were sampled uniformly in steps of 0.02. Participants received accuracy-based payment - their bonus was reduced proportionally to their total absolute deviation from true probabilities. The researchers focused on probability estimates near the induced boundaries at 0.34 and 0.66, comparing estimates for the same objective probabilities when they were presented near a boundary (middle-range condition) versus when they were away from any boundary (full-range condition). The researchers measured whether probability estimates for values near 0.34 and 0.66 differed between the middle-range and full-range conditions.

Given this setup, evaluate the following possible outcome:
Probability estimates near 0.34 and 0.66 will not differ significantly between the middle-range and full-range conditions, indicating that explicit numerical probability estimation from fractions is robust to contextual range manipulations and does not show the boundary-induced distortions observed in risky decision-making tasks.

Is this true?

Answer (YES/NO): NO